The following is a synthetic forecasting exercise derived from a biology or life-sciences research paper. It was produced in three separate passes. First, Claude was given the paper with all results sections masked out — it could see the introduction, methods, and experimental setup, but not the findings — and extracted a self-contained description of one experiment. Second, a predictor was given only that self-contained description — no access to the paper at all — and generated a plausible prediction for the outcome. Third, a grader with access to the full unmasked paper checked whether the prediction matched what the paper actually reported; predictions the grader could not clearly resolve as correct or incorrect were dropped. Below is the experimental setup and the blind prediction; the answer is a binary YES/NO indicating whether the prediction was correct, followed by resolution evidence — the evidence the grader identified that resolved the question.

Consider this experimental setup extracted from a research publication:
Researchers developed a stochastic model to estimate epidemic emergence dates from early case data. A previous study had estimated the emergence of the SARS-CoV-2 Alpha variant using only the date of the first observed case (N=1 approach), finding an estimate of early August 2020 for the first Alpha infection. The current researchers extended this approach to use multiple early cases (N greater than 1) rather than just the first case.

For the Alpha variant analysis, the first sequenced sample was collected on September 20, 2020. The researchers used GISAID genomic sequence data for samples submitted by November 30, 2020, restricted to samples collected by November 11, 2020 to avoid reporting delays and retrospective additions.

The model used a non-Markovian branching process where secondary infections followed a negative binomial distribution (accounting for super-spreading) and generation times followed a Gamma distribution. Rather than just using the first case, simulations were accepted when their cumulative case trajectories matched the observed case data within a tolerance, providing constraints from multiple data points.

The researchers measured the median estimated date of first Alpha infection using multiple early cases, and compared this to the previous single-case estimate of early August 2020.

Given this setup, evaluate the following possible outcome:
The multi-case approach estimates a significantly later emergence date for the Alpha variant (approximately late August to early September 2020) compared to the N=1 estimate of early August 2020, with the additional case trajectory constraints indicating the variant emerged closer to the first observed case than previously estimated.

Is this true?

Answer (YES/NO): NO